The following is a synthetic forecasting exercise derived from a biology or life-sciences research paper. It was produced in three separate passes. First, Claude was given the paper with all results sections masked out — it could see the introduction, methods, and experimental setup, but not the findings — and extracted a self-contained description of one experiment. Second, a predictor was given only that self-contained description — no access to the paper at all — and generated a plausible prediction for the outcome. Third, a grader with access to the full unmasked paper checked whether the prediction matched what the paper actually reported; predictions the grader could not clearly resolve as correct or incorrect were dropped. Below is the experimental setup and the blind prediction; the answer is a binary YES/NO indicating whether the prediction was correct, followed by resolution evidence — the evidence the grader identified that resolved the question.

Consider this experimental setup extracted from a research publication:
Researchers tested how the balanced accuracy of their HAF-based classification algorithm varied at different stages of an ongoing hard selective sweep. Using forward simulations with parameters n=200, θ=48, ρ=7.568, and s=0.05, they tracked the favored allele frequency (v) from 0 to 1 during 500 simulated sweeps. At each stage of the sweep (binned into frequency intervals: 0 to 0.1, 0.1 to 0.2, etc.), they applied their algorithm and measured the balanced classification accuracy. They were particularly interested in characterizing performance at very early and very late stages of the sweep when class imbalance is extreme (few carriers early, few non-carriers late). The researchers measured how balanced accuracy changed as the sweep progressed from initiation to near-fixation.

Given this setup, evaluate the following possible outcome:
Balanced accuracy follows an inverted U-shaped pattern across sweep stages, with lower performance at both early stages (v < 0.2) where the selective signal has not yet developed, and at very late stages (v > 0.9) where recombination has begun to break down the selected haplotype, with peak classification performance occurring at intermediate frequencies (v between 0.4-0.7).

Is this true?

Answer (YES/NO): NO